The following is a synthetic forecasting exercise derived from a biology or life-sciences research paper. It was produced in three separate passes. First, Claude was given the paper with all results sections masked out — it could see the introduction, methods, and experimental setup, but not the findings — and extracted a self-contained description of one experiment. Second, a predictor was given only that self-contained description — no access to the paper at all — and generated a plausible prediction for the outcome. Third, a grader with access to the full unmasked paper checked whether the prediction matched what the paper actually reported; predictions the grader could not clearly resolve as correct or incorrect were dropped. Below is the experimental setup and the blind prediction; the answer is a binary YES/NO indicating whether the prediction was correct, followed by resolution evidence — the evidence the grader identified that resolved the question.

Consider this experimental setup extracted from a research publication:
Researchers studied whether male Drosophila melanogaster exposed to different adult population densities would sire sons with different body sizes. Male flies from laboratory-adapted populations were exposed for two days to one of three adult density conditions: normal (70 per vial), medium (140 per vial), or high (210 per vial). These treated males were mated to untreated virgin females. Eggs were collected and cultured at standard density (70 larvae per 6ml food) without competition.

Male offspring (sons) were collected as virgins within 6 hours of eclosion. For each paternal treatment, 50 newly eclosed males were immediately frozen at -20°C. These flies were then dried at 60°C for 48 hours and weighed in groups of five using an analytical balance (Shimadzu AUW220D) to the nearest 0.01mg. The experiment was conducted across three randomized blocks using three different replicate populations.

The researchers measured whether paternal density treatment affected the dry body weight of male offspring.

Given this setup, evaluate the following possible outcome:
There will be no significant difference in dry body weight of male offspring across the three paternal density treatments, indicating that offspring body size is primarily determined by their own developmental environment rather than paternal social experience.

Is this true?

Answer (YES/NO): NO